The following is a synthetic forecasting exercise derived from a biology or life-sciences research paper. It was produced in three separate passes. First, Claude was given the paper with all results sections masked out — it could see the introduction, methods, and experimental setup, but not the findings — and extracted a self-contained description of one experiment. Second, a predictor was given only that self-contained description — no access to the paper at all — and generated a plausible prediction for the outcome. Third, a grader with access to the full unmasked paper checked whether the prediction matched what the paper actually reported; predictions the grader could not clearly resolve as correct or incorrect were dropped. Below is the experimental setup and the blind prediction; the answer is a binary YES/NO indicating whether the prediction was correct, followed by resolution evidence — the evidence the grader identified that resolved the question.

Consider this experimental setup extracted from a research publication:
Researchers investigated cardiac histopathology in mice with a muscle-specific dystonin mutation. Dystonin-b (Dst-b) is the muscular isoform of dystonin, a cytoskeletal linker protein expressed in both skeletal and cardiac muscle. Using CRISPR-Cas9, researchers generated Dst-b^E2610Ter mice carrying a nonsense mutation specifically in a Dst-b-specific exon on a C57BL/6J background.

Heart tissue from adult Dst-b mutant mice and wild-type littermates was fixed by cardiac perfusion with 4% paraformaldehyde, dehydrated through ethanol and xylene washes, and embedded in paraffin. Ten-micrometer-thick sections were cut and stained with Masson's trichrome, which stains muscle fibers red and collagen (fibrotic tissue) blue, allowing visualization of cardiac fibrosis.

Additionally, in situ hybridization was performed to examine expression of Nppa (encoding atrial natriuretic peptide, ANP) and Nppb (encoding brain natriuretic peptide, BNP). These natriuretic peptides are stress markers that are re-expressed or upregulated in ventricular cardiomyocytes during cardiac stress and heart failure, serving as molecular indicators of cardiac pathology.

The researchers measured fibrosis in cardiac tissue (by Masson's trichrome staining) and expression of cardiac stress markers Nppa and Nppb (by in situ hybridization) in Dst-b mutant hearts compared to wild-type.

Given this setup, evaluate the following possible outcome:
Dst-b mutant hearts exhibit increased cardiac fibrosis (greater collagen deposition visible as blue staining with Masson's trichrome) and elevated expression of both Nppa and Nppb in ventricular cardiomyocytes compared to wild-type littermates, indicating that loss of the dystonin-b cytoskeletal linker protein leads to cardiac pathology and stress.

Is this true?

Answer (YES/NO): YES